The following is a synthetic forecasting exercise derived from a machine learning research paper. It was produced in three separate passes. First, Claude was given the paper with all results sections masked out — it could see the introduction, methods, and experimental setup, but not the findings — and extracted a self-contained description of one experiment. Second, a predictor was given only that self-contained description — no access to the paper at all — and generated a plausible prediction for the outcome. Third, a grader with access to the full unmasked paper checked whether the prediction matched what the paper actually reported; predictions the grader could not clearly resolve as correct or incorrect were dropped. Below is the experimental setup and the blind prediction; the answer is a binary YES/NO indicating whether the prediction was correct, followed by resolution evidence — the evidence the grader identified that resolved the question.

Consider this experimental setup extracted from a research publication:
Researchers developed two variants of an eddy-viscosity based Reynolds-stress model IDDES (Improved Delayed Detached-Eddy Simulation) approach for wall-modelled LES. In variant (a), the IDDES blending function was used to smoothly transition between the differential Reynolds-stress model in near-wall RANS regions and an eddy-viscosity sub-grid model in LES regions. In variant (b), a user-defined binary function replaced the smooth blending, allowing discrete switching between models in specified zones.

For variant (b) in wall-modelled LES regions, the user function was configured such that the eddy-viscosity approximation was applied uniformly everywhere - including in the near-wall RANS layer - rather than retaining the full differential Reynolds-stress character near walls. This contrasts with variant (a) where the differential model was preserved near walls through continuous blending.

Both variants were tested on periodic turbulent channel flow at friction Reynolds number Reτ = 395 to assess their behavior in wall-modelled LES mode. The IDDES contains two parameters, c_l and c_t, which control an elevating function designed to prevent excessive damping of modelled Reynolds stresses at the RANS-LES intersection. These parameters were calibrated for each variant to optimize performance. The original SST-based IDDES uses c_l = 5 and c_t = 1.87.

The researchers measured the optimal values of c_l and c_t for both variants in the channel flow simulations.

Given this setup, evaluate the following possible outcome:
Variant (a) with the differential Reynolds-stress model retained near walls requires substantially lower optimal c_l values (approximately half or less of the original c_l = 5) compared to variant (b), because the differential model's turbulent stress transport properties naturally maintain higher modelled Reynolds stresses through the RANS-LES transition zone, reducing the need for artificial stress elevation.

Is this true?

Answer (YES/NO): NO